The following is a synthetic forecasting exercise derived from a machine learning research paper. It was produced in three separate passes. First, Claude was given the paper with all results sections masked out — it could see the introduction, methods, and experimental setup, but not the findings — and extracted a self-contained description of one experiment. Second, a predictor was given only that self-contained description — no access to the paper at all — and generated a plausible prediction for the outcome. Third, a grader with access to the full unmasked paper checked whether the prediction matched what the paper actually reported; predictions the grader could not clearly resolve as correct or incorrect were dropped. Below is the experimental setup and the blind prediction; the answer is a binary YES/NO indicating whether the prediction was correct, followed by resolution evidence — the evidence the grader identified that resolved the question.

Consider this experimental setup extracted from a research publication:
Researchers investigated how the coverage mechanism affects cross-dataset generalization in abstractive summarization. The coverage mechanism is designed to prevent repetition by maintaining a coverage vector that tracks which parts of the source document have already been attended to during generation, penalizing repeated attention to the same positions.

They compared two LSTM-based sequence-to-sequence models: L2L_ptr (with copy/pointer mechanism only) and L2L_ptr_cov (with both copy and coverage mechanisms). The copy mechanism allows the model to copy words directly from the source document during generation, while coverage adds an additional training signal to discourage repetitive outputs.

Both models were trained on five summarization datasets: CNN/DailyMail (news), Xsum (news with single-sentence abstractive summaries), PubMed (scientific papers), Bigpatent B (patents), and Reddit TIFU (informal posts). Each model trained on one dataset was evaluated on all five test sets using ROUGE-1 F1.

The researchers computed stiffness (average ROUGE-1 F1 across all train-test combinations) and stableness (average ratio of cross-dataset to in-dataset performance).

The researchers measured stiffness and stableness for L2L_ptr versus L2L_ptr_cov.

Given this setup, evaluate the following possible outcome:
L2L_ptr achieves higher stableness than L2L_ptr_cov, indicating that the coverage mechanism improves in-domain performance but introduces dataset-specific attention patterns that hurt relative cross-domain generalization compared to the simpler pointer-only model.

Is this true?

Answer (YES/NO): NO